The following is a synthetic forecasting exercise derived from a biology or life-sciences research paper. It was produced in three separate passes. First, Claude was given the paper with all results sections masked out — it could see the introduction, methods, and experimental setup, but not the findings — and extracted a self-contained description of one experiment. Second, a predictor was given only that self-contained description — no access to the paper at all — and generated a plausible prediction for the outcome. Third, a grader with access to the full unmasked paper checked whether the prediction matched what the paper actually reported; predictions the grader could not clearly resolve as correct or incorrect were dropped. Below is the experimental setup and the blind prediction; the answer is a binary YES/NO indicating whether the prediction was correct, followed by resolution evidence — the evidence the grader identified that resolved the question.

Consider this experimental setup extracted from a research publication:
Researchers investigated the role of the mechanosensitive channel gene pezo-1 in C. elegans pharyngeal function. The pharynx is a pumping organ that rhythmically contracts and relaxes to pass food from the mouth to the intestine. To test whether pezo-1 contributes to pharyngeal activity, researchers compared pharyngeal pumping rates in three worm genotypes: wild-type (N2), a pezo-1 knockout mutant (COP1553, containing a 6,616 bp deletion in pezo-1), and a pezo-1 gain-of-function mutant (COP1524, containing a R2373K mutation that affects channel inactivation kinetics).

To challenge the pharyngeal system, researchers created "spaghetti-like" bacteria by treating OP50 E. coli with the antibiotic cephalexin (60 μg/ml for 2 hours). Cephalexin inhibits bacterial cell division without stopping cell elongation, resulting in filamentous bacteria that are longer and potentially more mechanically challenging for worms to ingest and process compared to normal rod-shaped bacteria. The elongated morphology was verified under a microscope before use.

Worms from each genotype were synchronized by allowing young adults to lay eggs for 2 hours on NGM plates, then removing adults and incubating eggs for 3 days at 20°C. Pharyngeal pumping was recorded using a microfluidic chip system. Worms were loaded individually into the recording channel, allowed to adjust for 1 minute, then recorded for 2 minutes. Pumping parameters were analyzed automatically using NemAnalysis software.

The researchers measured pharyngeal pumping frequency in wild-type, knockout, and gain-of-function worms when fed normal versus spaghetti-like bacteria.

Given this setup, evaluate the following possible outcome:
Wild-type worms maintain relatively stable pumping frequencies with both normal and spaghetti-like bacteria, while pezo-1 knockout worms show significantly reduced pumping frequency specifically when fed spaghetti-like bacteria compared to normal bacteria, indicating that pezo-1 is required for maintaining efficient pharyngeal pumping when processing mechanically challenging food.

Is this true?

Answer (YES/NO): YES